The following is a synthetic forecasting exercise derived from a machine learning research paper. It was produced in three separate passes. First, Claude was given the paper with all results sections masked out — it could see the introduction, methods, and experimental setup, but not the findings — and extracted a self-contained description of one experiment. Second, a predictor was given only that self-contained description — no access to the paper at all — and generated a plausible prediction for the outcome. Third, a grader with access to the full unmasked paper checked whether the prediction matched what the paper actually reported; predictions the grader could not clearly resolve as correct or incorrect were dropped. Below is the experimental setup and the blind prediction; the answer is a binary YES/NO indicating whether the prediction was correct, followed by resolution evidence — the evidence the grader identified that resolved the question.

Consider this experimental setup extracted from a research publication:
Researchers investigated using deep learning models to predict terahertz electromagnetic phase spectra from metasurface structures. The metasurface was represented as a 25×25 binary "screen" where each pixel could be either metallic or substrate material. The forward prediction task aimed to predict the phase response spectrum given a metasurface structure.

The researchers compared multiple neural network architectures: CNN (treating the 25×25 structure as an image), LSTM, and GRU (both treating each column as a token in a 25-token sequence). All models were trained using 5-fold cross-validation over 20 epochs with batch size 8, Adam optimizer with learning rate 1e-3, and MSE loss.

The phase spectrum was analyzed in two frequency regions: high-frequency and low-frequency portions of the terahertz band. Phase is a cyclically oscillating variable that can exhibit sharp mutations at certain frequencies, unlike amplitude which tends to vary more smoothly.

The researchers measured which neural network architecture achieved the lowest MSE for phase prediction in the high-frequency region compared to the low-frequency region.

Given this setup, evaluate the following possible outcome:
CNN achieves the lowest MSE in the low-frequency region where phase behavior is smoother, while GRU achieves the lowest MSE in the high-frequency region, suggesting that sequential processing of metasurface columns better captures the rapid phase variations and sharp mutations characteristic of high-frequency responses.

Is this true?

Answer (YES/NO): NO